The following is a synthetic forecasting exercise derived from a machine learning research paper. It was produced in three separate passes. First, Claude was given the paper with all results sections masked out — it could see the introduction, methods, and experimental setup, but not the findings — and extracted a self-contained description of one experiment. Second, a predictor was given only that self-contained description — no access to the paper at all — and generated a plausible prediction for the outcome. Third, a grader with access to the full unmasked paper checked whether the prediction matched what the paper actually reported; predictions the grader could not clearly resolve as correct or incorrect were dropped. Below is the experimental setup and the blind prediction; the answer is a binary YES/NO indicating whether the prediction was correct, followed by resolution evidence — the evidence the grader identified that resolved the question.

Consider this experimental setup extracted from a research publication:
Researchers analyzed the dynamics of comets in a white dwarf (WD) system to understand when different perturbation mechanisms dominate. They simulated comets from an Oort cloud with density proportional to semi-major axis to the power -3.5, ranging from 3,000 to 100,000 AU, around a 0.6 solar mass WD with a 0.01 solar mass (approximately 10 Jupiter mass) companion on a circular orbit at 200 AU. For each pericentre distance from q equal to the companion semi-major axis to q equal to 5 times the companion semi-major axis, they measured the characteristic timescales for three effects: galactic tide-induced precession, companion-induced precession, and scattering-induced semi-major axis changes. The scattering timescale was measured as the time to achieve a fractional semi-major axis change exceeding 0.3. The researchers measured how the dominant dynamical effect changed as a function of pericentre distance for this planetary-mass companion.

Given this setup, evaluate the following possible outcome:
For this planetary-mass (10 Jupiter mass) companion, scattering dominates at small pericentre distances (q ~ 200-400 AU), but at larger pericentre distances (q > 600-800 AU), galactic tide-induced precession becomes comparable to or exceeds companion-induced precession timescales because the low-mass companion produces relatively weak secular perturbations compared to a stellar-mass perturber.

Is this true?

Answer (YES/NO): YES